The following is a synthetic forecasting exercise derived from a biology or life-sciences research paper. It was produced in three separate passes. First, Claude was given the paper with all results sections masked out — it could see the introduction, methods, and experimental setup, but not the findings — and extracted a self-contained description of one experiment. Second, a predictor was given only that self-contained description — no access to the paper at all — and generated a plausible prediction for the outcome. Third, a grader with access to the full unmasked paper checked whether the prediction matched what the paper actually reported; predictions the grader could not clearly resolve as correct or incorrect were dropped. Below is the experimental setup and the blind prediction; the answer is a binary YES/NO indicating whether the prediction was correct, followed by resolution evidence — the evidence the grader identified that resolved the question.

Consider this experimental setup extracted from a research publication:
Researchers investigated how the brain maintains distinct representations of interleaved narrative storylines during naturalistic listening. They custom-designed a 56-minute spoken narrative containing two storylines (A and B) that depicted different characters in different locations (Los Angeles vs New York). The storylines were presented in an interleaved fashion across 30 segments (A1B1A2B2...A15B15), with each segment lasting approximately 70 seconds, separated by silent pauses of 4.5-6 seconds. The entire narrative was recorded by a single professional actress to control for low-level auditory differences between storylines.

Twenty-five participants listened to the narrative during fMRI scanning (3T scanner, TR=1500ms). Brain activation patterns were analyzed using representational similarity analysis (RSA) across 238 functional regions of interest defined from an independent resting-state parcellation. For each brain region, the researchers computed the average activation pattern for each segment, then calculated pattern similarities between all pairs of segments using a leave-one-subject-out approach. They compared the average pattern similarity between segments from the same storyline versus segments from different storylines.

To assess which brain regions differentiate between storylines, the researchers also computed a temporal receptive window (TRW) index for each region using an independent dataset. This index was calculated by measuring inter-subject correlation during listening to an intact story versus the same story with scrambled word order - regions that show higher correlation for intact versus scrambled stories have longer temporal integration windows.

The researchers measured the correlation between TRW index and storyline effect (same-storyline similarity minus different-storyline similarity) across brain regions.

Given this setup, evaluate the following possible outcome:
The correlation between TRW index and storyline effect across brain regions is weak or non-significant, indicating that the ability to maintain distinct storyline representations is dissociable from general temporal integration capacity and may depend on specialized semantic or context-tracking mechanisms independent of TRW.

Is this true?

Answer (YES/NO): NO